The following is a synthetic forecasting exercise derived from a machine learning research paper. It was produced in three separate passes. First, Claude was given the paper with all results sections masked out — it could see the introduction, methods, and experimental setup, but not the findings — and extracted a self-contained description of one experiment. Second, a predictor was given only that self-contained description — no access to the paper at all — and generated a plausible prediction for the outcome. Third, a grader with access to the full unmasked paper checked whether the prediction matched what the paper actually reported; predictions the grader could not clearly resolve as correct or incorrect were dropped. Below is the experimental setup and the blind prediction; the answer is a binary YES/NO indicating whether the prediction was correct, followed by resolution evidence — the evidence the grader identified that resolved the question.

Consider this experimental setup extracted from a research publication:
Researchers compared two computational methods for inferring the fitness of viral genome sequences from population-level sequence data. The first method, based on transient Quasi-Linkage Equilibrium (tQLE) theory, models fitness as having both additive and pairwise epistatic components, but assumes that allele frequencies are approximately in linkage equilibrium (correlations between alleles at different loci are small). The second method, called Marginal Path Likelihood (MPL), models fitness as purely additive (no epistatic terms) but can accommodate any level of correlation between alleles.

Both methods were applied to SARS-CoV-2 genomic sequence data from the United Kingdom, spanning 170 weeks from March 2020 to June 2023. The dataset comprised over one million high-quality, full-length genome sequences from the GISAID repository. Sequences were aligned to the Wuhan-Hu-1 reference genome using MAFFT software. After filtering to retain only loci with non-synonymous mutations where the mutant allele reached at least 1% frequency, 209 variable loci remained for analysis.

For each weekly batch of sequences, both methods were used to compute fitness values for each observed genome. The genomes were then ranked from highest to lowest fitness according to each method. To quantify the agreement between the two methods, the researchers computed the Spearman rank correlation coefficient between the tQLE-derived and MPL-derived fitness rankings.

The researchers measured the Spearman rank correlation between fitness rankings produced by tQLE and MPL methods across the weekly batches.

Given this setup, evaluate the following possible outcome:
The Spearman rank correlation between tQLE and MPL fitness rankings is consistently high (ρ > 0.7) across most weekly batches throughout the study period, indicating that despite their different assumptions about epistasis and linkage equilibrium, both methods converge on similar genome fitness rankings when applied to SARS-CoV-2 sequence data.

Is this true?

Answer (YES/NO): YES